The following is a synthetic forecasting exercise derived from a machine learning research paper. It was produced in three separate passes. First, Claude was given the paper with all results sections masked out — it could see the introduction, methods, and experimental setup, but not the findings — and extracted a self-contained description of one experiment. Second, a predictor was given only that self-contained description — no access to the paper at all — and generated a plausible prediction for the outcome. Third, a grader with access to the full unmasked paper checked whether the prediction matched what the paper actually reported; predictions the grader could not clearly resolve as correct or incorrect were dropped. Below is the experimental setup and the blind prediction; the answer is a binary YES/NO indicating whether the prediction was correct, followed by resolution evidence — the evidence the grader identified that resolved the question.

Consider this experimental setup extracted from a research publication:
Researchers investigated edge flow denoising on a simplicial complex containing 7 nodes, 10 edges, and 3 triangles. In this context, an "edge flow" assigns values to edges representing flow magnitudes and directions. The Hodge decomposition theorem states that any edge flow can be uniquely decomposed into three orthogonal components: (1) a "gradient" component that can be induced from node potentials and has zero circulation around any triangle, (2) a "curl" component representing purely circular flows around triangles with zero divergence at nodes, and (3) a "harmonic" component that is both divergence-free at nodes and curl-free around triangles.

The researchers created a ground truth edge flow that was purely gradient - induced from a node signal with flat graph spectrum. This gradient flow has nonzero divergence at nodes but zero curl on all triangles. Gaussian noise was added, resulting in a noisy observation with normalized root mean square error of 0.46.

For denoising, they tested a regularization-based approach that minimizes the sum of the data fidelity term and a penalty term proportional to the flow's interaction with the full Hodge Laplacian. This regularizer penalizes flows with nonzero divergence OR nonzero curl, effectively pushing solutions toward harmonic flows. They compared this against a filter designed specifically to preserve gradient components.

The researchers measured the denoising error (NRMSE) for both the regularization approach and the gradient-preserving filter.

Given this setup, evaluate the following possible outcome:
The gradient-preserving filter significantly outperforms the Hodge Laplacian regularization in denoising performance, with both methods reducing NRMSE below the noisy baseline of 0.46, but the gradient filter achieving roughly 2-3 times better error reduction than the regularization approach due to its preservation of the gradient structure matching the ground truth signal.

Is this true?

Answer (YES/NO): NO